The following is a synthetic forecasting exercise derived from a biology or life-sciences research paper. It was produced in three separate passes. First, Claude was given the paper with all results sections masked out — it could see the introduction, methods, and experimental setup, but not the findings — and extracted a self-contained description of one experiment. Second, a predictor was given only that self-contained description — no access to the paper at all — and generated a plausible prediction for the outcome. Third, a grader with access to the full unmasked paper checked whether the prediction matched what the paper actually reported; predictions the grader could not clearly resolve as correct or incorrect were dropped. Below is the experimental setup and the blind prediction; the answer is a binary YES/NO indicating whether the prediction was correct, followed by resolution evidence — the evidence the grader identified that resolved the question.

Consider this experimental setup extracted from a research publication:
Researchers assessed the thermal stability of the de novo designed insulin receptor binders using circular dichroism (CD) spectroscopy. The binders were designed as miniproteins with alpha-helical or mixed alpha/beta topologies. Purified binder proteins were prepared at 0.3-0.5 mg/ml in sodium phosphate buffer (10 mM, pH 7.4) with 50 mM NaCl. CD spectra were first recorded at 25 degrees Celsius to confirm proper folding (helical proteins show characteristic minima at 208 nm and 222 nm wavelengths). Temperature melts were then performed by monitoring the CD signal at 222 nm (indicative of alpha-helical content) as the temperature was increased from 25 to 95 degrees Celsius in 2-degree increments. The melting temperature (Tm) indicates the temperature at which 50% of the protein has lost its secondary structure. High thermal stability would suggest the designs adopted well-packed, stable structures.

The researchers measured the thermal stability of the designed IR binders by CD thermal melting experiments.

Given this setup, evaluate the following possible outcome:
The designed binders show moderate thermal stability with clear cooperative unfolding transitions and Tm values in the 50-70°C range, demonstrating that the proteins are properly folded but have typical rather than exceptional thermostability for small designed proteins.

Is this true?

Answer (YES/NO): NO